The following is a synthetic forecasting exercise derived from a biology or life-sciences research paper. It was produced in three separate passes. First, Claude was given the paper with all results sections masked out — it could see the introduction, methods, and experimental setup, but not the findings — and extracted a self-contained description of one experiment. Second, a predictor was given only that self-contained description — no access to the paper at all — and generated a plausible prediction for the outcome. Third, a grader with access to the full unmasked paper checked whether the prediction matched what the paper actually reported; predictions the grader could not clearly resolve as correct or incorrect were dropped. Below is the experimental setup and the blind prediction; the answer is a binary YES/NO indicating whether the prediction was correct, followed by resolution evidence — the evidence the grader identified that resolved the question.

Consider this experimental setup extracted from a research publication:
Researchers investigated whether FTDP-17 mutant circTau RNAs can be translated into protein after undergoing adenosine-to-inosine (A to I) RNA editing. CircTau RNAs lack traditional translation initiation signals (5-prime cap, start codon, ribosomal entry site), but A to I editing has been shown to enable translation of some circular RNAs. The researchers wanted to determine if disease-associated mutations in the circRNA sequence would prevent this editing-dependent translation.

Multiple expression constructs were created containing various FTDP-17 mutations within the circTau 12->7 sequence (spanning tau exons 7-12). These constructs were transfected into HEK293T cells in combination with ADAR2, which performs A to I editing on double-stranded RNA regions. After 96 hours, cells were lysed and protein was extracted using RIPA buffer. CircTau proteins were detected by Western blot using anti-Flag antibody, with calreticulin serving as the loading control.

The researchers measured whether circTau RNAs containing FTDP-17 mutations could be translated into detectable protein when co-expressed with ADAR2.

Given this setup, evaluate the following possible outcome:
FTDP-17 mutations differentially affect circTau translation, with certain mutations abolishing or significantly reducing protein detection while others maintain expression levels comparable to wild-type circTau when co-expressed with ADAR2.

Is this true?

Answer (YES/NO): NO